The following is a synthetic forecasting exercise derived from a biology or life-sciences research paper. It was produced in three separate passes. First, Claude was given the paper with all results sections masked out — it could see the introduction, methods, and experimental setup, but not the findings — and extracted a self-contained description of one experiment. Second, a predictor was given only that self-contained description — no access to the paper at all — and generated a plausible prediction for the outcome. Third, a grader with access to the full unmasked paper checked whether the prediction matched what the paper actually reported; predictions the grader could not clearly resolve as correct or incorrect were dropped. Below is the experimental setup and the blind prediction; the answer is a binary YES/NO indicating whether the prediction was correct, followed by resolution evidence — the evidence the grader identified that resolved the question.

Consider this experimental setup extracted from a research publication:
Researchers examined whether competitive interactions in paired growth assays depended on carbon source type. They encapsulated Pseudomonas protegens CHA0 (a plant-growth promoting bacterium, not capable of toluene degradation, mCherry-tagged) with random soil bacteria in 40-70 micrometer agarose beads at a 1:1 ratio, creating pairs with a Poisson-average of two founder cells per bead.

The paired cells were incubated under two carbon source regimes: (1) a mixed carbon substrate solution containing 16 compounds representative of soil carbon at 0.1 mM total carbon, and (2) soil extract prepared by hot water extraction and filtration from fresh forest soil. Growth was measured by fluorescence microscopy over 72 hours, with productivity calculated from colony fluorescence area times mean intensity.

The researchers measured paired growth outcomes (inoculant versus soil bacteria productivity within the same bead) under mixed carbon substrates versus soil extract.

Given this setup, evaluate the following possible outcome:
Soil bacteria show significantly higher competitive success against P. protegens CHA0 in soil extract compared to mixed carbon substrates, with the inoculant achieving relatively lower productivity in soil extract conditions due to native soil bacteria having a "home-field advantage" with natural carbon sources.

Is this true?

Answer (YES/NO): NO